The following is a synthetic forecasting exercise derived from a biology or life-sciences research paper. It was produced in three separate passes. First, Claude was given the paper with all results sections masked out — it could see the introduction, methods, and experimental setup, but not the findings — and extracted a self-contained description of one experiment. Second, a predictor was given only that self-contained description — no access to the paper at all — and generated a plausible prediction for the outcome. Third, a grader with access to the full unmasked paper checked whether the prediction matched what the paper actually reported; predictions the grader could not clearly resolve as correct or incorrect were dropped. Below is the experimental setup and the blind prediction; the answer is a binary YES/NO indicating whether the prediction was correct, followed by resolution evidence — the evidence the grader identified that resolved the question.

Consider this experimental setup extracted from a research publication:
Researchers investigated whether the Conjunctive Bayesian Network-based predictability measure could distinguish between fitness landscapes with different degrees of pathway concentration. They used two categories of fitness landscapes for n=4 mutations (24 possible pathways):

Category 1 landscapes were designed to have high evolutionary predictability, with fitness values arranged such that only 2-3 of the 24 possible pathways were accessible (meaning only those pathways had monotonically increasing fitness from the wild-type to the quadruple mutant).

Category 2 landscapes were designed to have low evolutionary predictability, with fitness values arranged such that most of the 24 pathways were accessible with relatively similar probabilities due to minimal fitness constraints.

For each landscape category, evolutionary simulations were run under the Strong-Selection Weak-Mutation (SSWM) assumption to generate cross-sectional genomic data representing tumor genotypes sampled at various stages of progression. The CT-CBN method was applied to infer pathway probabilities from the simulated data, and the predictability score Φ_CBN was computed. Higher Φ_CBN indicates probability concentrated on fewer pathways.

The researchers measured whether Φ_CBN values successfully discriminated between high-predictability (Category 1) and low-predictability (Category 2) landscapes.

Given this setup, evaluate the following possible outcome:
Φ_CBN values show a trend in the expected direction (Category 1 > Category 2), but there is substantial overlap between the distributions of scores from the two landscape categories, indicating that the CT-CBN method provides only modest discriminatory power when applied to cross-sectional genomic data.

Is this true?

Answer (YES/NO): NO